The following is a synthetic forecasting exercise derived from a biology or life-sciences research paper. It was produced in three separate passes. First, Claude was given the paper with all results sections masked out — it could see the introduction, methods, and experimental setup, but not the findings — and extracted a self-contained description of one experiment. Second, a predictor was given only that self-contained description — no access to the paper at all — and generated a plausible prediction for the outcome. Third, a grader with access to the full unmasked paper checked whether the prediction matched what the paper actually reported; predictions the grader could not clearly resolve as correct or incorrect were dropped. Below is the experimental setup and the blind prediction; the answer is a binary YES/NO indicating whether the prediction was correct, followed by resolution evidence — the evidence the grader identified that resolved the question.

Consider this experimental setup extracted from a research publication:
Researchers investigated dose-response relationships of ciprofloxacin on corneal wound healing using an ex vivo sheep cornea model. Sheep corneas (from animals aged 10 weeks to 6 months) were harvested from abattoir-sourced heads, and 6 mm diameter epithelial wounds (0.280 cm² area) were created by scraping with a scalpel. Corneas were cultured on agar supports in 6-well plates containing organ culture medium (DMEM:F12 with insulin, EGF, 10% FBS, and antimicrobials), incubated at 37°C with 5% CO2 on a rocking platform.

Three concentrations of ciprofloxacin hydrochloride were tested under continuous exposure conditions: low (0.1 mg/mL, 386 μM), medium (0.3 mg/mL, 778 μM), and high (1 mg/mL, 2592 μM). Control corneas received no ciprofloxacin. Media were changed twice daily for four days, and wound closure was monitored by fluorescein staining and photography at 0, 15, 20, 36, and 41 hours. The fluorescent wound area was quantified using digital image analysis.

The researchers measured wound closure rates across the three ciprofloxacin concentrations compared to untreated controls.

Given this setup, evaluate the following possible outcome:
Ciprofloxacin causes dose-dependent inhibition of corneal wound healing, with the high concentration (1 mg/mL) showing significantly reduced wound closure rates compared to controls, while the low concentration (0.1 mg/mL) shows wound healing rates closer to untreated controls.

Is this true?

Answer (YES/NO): YES